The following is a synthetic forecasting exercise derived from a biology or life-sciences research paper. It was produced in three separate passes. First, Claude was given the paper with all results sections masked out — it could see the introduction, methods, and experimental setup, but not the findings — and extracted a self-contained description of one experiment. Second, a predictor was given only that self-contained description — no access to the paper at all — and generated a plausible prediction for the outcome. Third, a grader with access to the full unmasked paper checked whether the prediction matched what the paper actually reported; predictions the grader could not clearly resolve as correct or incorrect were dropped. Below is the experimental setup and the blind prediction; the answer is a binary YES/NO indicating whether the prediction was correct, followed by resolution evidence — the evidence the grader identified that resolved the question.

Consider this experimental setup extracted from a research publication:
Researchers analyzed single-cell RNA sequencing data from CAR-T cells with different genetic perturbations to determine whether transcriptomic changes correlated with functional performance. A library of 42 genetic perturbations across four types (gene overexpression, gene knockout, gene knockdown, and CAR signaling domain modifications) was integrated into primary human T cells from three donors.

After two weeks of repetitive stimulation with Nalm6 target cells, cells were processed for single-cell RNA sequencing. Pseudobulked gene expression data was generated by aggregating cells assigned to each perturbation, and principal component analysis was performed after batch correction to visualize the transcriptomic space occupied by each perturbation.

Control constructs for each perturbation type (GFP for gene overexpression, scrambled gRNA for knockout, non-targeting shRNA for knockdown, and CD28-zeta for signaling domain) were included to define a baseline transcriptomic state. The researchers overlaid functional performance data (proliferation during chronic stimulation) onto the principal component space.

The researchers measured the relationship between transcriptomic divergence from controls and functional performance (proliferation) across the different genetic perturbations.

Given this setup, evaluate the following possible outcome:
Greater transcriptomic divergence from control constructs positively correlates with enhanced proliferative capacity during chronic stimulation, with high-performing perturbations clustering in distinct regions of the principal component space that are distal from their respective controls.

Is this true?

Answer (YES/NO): YES